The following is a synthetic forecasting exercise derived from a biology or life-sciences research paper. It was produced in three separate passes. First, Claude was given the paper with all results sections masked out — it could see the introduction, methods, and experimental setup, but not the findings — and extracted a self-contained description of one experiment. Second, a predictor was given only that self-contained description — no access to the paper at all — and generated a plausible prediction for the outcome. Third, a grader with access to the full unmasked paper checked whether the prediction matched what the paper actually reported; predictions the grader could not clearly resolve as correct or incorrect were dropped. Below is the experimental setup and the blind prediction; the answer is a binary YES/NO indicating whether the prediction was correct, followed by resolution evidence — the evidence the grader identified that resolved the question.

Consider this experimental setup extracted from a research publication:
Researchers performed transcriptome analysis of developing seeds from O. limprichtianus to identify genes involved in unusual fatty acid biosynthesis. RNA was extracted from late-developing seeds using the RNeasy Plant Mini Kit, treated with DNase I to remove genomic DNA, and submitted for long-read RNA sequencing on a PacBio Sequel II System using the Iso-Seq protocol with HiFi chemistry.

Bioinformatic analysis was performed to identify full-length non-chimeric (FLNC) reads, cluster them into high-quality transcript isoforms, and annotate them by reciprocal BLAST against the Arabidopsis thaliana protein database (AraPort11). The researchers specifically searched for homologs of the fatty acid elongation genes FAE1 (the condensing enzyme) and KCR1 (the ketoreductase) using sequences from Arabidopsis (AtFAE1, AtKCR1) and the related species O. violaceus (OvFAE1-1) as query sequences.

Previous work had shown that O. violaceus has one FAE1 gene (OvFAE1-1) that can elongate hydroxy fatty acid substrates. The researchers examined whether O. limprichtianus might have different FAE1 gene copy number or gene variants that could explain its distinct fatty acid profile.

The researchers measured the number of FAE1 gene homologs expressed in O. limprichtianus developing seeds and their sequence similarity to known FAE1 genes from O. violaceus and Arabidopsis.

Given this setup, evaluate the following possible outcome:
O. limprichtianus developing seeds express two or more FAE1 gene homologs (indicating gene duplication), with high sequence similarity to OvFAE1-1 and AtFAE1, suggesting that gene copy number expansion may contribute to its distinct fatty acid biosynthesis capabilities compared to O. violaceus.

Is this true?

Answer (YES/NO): YES